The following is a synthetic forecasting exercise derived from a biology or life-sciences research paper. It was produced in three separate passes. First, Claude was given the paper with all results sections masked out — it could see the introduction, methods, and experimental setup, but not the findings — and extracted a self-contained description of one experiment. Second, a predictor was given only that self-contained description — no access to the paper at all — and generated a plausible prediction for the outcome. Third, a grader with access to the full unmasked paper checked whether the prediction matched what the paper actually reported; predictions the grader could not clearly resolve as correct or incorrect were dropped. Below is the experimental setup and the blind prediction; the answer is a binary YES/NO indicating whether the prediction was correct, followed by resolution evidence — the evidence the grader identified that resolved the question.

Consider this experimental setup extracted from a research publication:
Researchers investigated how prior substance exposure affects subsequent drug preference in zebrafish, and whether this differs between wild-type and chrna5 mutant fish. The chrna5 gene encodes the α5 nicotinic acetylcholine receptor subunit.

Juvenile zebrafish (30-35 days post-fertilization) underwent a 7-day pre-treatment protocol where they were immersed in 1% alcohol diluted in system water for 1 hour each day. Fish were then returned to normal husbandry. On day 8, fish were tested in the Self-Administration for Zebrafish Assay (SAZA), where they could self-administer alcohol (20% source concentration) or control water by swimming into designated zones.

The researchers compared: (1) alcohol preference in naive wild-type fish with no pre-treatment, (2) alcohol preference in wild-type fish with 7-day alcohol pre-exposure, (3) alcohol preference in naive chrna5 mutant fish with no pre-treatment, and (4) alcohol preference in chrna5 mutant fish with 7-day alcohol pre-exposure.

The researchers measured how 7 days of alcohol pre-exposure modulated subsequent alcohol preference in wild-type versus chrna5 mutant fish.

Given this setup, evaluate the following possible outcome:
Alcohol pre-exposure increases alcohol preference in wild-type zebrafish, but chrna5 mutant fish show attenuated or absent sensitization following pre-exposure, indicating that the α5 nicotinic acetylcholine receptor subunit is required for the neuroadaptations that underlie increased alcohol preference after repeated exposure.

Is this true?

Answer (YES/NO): NO